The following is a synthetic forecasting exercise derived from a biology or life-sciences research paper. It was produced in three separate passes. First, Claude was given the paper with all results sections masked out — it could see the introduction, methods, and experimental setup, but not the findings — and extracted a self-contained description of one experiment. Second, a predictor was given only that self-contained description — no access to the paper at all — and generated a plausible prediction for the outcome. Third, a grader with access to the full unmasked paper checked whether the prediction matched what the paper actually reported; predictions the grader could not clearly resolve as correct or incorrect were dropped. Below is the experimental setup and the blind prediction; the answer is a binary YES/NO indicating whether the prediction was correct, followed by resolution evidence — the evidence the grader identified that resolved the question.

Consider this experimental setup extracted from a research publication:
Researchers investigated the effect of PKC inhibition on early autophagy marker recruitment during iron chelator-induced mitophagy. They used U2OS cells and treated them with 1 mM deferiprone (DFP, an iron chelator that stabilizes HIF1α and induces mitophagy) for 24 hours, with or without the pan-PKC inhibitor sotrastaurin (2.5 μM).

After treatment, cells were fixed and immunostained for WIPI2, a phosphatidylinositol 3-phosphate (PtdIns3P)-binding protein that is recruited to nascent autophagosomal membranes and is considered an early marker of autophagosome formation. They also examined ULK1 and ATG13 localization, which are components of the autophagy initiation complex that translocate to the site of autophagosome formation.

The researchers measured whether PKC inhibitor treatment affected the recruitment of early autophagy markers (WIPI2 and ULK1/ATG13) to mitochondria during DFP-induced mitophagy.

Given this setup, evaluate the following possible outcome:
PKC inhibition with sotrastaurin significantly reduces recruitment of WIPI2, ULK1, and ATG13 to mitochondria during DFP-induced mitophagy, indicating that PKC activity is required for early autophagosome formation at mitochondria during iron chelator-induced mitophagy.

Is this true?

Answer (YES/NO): NO